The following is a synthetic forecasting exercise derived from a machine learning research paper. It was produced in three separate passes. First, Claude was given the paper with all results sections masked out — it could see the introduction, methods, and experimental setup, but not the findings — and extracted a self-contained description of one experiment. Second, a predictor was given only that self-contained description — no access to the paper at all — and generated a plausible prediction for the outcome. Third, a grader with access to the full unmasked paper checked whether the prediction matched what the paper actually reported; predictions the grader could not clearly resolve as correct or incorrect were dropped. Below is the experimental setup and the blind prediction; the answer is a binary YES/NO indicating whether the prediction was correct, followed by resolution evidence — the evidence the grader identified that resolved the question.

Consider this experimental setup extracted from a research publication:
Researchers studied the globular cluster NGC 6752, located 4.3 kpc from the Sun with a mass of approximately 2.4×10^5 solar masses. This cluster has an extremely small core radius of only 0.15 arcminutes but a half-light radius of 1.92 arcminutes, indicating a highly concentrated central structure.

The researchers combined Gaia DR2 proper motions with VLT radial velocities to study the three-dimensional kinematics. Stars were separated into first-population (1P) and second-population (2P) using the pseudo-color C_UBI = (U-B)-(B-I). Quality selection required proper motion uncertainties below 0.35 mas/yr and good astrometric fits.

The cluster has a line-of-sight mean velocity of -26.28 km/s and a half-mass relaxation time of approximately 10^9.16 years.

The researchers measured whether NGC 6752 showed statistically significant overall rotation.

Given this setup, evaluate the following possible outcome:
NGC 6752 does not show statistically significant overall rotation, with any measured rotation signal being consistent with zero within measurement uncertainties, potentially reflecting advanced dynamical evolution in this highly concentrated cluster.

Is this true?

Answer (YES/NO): NO